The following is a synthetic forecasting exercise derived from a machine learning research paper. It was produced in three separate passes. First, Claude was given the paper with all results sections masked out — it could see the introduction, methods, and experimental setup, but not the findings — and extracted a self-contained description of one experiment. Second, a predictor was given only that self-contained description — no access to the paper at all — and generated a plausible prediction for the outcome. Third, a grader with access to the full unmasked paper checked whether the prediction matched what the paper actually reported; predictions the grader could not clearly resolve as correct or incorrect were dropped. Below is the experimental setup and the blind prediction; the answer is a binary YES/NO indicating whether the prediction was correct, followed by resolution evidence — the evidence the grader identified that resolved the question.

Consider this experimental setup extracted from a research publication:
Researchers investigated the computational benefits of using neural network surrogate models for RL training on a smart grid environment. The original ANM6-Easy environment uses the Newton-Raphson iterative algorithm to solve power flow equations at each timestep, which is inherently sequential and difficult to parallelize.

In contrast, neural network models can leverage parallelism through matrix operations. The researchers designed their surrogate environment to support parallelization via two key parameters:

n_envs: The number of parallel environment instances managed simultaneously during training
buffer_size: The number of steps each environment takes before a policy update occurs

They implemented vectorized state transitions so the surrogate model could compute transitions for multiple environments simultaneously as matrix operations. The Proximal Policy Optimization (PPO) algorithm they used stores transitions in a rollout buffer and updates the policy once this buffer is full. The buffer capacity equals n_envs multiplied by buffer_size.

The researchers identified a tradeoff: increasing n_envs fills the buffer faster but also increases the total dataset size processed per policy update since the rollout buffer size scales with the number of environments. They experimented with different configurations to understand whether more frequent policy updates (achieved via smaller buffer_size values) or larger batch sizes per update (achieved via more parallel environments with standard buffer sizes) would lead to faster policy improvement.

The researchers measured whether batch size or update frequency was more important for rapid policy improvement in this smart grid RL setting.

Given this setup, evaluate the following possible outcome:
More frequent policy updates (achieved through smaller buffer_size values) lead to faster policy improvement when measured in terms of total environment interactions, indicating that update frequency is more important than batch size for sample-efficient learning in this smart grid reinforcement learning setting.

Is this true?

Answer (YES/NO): YES